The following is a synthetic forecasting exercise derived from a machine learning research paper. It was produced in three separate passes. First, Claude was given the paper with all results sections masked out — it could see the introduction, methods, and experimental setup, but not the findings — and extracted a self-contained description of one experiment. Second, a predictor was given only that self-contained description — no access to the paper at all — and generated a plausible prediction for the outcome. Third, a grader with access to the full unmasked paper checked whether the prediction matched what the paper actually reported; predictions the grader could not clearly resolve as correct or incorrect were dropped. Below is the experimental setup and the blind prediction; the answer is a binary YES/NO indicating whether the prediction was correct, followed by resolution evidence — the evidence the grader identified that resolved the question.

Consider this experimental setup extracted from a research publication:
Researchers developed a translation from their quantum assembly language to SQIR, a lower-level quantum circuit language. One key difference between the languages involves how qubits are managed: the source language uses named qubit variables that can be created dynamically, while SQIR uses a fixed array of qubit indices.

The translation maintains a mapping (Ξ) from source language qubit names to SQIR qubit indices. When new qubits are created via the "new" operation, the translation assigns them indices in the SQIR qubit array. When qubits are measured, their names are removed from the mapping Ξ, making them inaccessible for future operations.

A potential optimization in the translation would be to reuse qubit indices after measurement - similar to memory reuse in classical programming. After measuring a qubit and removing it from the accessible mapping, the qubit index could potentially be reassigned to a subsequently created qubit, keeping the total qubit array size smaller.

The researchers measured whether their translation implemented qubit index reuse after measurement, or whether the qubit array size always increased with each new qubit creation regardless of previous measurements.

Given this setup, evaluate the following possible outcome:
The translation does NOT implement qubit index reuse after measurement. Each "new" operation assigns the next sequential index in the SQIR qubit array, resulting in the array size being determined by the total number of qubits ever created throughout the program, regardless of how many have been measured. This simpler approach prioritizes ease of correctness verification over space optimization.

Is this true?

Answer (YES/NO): YES